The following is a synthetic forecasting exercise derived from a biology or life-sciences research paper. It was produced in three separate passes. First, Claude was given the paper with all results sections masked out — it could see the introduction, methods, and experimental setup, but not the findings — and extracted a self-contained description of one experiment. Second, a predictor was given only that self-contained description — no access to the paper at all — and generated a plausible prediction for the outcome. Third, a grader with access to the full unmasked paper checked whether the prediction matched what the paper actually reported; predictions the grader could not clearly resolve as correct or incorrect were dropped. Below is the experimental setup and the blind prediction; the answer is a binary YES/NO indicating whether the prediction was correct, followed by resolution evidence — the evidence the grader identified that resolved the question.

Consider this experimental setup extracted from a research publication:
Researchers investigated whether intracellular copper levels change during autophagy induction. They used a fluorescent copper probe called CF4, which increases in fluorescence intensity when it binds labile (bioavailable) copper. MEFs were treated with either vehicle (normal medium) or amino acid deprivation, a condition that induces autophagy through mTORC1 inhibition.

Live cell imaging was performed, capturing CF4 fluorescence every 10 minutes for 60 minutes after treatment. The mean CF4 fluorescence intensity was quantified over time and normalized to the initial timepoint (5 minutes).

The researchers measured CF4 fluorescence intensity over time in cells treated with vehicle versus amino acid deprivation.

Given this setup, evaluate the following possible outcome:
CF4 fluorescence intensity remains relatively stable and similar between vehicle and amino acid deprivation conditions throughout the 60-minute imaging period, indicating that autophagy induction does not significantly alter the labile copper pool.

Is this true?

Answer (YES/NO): NO